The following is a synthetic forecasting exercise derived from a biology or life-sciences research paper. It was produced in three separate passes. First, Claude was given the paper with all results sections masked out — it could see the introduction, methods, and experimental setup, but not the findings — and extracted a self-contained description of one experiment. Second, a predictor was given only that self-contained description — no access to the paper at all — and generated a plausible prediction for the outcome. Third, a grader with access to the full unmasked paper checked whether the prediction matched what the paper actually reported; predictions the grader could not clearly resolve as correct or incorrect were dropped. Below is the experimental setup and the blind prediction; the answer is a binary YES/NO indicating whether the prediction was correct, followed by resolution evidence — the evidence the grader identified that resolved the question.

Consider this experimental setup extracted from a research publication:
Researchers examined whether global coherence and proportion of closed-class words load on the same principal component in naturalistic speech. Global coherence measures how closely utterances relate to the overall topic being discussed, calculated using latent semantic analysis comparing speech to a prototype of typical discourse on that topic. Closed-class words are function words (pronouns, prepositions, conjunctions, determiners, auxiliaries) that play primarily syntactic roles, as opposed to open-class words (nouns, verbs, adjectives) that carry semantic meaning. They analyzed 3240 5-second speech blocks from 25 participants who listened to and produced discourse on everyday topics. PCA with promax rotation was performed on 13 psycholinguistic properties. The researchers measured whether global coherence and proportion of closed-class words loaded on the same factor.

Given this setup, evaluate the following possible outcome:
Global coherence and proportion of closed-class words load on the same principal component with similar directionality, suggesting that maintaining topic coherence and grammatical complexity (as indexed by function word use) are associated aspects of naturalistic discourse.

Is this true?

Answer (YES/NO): NO